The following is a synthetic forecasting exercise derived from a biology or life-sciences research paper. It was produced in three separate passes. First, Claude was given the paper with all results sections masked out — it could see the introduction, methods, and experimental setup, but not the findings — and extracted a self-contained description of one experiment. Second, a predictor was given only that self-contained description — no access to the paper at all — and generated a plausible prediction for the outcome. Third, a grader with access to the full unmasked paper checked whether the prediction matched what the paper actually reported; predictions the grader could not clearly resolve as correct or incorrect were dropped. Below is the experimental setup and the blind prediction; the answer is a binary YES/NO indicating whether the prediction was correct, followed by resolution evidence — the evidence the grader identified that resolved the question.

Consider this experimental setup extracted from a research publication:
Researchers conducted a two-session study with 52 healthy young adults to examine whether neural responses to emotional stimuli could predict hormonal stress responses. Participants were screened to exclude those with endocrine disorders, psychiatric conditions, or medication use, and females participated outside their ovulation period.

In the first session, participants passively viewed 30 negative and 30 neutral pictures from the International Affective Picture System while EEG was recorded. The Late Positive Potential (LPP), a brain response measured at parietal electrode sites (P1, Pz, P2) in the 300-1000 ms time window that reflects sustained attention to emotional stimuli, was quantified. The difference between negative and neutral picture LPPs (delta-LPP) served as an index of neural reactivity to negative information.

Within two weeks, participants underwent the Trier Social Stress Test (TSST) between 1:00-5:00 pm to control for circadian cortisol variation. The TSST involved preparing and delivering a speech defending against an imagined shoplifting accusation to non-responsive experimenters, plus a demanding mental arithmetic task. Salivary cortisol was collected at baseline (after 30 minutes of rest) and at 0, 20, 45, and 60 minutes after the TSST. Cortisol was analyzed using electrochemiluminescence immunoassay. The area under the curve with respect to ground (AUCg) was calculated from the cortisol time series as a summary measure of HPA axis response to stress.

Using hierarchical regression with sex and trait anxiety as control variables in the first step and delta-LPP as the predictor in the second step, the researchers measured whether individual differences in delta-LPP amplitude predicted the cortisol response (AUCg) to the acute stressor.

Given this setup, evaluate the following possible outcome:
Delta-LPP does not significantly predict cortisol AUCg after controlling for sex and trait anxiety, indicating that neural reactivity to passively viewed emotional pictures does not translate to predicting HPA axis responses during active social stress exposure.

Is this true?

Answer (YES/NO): YES